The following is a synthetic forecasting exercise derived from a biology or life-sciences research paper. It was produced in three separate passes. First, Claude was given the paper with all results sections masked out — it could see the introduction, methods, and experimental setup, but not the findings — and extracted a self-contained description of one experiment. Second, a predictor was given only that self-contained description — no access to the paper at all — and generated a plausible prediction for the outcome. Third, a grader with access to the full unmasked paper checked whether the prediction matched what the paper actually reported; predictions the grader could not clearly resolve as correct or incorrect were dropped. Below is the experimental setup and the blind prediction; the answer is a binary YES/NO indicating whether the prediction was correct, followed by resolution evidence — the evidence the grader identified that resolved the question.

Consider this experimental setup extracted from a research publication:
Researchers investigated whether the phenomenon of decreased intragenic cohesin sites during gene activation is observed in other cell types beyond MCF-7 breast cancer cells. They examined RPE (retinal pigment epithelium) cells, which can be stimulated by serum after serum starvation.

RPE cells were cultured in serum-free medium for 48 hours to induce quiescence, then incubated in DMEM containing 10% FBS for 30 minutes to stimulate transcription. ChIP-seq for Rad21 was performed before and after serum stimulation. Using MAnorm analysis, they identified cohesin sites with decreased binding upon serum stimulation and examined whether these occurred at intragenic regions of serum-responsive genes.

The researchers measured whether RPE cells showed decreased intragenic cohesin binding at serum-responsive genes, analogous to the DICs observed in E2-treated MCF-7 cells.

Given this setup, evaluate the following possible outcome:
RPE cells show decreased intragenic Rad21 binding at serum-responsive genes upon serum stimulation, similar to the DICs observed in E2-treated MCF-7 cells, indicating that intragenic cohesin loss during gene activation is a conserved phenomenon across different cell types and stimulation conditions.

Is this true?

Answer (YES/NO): YES